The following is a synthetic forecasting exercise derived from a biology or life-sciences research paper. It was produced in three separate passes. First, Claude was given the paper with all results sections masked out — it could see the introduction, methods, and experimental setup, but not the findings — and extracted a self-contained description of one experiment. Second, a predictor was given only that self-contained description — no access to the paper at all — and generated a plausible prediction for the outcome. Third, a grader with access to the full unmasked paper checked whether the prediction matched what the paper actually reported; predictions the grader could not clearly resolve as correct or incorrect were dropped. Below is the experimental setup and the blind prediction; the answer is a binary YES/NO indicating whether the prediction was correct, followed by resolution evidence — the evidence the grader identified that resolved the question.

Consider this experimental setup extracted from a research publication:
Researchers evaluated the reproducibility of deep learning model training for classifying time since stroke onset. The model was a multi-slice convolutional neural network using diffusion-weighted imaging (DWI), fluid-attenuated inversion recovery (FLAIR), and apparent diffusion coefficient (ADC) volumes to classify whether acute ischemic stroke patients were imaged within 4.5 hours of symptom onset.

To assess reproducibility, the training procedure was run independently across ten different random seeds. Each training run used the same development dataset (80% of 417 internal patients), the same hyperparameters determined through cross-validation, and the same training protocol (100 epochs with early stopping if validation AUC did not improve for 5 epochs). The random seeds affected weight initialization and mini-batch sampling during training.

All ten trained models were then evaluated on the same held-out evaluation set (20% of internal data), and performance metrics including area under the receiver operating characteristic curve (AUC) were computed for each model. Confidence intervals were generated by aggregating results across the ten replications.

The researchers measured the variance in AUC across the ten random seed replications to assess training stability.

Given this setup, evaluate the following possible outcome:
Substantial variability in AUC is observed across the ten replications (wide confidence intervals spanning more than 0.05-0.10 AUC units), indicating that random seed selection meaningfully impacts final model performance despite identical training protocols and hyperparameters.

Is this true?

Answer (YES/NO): NO